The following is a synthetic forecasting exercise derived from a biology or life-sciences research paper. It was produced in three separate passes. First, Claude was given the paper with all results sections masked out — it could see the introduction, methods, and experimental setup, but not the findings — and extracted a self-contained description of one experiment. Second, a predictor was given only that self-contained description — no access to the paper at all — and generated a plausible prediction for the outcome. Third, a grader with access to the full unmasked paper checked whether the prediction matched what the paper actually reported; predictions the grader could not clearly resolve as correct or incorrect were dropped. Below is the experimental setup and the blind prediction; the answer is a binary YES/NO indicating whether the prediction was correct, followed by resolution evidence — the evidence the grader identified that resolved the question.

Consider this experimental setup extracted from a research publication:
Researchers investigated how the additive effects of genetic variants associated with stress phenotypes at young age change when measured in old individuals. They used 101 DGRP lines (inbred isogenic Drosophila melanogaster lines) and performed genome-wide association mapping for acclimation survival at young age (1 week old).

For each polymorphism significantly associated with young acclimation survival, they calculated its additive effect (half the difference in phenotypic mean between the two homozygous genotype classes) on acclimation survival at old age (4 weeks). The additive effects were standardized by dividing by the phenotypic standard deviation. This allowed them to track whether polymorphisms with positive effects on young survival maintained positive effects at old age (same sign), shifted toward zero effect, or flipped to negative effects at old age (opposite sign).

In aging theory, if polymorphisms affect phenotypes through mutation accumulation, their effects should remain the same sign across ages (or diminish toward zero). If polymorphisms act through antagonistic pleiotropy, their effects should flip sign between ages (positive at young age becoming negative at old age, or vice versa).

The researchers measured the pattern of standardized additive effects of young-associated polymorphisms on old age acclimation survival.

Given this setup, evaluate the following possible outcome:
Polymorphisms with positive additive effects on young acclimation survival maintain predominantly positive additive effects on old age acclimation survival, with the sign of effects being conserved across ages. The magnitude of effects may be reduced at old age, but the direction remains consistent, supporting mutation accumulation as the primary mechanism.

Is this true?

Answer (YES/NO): YES